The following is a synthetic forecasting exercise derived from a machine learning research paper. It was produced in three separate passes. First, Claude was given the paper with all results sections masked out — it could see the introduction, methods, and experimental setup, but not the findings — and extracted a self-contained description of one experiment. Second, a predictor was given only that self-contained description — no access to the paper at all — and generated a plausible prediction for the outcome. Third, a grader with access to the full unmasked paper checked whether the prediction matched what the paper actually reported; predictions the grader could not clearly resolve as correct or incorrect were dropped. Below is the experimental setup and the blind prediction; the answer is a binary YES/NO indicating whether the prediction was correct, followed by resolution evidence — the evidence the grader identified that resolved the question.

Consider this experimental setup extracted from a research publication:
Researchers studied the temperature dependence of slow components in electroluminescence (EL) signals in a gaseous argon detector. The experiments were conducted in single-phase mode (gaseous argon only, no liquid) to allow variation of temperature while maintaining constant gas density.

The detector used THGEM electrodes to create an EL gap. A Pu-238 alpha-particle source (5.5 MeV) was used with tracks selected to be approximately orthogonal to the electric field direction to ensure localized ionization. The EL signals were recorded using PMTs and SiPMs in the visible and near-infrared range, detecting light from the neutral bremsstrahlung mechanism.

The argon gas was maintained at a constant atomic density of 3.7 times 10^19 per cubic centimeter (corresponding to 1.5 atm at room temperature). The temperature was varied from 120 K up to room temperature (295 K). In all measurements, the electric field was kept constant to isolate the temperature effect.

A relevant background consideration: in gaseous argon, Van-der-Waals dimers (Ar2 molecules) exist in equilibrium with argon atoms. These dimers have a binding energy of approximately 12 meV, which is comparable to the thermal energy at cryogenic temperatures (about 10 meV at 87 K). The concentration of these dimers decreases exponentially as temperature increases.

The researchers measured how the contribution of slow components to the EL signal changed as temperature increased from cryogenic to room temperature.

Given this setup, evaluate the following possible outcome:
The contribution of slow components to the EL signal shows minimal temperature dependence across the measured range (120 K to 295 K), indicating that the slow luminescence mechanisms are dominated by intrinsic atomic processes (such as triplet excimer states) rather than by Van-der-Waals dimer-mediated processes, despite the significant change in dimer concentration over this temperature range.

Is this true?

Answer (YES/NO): NO